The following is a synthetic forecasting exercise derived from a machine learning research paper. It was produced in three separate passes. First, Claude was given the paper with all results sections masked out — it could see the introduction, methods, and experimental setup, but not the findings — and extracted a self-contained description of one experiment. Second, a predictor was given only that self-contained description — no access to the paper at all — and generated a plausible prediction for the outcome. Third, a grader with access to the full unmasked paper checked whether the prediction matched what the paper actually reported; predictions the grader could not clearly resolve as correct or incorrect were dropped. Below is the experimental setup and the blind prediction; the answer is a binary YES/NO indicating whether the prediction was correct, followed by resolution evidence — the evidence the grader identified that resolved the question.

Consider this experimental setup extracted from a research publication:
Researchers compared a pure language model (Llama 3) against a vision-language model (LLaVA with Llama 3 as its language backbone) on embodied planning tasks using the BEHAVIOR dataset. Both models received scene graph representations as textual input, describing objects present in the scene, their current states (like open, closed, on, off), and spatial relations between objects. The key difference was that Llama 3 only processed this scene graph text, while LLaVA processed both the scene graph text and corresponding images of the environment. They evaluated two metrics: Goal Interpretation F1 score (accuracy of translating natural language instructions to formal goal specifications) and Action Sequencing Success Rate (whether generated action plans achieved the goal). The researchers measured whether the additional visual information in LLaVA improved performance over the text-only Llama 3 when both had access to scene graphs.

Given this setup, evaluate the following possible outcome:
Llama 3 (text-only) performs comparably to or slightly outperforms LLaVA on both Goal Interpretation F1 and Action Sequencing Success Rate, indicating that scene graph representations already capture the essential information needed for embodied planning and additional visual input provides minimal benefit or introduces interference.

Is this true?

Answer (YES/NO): YES